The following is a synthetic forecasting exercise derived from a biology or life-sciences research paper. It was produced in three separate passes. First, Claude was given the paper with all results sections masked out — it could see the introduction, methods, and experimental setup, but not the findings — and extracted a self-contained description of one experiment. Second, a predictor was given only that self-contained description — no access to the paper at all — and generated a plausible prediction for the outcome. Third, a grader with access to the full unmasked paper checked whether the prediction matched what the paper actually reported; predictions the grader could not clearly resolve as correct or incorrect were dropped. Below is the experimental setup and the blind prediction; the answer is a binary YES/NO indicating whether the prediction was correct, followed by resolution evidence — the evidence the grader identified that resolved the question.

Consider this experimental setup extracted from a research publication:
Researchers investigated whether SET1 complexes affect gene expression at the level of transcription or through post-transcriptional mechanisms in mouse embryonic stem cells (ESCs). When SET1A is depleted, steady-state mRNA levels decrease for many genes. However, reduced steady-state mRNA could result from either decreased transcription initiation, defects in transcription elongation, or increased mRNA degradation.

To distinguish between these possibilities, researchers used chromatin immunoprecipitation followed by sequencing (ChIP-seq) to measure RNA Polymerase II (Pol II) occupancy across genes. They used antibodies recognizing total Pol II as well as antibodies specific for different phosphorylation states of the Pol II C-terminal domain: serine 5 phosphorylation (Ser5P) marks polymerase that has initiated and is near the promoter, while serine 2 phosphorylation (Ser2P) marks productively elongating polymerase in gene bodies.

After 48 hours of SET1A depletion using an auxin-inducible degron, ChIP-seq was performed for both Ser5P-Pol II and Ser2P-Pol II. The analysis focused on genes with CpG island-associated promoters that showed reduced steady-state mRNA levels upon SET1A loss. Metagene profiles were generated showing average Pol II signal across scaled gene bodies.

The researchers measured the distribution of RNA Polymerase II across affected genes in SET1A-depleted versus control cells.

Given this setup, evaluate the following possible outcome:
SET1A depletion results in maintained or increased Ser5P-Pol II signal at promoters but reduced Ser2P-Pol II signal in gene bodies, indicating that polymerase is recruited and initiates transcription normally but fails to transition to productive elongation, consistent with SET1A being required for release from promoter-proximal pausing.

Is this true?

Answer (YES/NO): NO